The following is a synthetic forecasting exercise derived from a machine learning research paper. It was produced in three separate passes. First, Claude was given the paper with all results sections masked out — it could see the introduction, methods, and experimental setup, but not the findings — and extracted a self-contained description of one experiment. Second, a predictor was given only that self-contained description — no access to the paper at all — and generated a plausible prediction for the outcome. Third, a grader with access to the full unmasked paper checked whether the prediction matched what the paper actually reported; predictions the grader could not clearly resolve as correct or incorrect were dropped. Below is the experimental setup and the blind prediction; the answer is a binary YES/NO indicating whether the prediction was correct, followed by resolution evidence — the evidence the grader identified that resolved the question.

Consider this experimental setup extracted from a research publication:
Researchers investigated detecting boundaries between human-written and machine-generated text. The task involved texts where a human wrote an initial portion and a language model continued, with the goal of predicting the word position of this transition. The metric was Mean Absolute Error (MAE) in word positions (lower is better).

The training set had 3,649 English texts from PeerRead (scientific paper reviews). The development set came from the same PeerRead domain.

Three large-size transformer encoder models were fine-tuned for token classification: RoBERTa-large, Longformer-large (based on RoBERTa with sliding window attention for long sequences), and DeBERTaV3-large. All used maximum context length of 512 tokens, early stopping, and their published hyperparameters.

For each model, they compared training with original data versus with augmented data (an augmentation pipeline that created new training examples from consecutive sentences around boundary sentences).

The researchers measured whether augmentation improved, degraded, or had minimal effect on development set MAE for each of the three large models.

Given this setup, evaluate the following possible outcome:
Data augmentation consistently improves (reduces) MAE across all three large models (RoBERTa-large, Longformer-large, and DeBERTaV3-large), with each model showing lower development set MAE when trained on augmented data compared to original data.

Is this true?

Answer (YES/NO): NO